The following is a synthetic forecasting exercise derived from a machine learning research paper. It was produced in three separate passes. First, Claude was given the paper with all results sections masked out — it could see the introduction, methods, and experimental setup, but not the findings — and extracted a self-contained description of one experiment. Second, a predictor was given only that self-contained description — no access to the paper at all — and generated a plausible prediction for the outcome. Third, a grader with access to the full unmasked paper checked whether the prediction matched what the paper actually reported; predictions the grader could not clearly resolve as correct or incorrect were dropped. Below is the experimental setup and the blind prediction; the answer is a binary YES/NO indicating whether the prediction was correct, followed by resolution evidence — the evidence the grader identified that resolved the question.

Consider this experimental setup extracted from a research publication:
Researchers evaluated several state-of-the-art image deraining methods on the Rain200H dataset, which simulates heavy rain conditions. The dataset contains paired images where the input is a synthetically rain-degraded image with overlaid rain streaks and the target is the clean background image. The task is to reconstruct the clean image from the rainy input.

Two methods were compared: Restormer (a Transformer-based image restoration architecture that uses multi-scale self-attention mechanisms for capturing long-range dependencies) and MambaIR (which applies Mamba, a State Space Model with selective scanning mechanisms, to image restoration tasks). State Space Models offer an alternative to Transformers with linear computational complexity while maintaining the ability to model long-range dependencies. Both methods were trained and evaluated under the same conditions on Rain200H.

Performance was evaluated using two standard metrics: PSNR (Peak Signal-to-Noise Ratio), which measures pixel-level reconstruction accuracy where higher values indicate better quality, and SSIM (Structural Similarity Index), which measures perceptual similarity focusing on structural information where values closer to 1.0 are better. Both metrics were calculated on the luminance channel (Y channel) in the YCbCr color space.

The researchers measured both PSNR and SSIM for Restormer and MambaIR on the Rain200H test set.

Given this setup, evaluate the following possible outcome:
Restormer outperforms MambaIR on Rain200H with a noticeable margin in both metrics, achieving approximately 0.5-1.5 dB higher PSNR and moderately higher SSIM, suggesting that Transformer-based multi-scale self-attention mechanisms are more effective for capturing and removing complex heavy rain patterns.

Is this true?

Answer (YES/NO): NO